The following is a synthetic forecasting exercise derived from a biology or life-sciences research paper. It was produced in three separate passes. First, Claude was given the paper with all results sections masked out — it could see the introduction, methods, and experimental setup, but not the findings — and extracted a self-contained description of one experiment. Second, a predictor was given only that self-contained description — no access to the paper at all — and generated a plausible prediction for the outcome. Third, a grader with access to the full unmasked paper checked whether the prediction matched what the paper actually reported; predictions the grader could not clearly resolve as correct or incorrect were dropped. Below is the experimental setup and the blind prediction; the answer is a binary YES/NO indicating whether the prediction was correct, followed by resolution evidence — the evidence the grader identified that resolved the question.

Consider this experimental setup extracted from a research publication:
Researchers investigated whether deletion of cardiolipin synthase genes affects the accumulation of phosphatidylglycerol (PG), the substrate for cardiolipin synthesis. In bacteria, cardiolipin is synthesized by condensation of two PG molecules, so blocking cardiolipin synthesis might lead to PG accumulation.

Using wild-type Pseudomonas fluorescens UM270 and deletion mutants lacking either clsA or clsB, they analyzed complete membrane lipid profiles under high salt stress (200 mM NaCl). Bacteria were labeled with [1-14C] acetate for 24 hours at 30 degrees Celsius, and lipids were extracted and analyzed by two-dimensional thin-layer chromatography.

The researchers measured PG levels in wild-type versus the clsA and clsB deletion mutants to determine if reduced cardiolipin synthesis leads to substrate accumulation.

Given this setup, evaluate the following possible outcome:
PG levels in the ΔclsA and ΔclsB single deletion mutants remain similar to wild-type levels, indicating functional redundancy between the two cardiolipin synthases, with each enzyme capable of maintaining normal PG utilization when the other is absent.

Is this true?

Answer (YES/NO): NO